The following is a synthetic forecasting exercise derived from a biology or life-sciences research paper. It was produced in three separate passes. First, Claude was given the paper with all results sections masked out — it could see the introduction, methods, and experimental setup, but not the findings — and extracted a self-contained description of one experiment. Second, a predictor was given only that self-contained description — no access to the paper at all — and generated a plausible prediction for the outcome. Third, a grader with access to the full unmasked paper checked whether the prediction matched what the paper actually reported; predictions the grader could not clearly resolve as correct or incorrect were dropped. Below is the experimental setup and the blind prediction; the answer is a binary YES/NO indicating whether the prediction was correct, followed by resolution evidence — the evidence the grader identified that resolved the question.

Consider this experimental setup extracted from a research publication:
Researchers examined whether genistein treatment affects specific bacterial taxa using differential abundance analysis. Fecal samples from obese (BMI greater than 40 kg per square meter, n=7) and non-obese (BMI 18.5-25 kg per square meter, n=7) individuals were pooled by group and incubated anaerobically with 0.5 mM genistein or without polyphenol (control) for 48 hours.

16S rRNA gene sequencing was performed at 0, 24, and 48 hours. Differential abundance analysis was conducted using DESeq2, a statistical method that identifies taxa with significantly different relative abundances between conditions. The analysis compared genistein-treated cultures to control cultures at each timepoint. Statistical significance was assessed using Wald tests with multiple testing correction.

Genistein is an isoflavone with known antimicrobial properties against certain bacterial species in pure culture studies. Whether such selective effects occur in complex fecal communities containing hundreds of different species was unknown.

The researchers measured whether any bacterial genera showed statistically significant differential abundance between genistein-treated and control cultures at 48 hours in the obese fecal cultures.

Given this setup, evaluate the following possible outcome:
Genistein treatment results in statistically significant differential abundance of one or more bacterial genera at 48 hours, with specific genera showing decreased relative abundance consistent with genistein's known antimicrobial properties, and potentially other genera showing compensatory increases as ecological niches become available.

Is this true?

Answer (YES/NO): YES